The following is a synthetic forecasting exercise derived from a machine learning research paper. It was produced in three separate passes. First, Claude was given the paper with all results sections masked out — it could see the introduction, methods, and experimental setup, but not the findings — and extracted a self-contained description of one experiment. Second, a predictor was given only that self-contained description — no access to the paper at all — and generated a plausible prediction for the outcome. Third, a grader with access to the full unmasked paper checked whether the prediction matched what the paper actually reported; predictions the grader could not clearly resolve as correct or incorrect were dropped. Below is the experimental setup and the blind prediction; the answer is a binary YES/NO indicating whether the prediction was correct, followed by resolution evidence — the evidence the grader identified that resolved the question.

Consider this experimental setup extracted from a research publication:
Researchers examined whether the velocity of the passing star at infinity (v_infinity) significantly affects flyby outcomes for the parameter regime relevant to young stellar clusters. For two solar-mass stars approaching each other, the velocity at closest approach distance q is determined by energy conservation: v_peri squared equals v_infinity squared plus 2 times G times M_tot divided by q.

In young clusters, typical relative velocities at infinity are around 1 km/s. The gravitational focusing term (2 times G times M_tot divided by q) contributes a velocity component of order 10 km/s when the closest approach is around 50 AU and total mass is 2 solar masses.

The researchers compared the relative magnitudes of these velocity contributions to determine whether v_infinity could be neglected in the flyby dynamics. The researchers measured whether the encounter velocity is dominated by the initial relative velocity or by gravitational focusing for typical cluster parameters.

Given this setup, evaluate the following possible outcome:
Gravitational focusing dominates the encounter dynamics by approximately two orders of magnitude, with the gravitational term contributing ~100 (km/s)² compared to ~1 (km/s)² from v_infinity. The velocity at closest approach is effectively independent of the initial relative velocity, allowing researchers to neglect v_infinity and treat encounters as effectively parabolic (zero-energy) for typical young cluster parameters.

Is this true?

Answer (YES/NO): YES